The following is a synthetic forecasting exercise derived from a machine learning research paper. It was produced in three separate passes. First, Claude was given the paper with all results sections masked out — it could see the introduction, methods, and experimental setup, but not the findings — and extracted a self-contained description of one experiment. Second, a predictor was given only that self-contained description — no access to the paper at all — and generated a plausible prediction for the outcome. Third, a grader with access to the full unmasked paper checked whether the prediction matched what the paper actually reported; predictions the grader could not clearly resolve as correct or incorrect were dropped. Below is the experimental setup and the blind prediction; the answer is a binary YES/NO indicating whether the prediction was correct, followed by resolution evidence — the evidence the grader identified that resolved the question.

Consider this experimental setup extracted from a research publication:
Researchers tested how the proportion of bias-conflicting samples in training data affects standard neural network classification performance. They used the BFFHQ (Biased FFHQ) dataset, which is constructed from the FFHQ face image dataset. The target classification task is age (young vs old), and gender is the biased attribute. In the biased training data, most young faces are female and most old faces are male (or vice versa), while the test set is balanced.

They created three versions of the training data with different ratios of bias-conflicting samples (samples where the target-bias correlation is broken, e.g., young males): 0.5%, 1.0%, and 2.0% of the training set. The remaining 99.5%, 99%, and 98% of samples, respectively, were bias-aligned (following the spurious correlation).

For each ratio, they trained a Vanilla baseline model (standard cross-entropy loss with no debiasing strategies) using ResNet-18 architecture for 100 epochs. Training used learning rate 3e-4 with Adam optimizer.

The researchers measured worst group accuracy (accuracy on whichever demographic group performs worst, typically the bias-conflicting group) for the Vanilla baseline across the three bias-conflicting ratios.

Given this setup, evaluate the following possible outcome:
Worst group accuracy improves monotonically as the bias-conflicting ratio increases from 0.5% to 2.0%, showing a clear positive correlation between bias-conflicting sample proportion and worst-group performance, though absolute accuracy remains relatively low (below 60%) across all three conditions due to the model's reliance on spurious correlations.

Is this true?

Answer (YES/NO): YES